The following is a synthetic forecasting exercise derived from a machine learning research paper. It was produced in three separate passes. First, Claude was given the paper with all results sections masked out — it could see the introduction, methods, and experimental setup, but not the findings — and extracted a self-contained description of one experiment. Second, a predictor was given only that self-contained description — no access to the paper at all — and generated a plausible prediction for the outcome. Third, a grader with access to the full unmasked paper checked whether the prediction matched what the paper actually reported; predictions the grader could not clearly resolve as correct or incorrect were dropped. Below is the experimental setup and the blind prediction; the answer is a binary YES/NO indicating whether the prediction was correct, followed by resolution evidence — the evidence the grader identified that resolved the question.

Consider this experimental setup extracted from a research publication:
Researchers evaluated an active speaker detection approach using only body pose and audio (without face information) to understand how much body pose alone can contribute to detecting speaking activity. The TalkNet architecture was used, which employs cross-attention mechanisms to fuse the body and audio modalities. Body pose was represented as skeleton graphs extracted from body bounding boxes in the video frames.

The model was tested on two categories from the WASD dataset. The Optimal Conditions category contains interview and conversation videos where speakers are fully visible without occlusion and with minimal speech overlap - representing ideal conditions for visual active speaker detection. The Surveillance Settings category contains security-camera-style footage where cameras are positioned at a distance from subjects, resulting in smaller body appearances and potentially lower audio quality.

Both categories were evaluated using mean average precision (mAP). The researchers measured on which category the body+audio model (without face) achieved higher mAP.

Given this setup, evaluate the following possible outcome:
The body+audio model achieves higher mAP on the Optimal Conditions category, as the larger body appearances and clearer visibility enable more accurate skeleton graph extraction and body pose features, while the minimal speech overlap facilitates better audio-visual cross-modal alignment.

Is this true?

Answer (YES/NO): YES